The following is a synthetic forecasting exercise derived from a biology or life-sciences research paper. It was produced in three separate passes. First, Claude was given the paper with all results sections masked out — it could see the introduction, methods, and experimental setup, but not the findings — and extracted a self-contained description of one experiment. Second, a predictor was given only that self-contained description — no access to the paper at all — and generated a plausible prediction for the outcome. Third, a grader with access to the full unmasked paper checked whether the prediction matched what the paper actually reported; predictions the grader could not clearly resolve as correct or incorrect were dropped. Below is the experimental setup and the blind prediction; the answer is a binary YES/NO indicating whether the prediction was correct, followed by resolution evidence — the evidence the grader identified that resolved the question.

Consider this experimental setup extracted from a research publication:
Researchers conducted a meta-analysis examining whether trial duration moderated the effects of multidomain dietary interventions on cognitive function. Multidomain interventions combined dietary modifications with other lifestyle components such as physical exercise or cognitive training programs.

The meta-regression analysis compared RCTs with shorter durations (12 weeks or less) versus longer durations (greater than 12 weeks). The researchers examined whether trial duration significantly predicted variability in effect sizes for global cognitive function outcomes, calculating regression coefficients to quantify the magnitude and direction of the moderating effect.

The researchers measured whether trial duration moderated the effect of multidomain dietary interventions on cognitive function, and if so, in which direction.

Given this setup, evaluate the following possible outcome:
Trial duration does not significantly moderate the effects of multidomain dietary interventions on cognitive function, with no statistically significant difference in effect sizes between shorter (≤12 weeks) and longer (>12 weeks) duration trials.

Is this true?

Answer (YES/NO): NO